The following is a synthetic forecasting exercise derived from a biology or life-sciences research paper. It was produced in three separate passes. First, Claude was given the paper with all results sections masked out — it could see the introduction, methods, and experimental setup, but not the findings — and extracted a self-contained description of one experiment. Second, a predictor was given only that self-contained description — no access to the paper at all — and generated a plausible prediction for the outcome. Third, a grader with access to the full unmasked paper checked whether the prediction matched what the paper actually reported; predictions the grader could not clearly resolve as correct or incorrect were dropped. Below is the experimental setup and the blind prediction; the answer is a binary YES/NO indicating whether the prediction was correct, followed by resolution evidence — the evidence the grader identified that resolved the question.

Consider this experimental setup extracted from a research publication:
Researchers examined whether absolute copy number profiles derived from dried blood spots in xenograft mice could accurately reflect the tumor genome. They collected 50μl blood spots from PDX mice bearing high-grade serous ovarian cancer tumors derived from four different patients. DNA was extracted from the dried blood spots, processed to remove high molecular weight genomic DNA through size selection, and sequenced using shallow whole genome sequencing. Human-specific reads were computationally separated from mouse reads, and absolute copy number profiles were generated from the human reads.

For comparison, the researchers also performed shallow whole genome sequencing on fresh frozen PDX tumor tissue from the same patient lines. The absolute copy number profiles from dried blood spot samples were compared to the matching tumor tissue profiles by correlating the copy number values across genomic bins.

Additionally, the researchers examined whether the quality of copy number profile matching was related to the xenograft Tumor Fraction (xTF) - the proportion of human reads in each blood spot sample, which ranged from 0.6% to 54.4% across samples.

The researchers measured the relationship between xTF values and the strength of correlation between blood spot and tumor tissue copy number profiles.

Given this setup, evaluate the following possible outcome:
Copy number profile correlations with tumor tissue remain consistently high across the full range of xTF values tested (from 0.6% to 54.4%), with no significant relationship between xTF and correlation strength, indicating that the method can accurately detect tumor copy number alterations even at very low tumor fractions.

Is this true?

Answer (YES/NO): NO